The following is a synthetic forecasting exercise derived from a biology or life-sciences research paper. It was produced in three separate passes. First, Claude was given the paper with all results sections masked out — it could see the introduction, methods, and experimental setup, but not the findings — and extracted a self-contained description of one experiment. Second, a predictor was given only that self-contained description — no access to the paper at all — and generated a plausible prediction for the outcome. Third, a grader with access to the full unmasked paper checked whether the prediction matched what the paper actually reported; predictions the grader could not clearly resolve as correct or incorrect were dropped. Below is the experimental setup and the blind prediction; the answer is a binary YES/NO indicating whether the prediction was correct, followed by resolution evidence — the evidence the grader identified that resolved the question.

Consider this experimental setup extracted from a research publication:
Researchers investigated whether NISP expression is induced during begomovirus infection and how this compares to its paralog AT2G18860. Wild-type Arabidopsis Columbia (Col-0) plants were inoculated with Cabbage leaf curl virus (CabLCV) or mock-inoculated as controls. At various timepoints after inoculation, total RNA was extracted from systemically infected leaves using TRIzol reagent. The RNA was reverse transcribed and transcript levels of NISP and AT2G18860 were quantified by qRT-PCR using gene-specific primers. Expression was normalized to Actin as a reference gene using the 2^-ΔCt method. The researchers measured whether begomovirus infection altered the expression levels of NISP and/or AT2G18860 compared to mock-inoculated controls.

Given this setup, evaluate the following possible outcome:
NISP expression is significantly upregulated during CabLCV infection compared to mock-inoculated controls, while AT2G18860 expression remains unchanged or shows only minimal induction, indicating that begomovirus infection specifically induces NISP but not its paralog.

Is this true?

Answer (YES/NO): YES